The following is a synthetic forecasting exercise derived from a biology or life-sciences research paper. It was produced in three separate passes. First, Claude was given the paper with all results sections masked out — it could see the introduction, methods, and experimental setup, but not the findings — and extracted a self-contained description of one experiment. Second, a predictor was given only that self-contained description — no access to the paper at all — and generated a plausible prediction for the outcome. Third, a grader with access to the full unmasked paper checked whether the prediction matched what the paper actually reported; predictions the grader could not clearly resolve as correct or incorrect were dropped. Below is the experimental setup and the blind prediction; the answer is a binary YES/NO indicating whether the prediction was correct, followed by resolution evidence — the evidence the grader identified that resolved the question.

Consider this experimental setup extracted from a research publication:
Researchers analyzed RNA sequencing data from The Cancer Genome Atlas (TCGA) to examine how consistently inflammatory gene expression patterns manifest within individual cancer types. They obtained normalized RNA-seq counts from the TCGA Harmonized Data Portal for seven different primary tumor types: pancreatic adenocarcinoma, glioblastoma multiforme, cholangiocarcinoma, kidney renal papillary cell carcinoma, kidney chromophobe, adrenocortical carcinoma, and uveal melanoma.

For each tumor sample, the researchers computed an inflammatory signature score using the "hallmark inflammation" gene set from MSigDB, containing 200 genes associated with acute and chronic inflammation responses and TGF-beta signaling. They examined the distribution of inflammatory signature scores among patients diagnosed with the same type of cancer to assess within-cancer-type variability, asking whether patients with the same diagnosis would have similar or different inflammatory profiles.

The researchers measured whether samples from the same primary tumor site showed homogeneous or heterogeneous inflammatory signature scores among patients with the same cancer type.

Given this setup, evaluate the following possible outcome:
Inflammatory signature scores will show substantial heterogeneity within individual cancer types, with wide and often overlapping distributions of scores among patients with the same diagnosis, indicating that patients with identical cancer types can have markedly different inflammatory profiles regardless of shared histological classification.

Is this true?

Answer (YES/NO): YES